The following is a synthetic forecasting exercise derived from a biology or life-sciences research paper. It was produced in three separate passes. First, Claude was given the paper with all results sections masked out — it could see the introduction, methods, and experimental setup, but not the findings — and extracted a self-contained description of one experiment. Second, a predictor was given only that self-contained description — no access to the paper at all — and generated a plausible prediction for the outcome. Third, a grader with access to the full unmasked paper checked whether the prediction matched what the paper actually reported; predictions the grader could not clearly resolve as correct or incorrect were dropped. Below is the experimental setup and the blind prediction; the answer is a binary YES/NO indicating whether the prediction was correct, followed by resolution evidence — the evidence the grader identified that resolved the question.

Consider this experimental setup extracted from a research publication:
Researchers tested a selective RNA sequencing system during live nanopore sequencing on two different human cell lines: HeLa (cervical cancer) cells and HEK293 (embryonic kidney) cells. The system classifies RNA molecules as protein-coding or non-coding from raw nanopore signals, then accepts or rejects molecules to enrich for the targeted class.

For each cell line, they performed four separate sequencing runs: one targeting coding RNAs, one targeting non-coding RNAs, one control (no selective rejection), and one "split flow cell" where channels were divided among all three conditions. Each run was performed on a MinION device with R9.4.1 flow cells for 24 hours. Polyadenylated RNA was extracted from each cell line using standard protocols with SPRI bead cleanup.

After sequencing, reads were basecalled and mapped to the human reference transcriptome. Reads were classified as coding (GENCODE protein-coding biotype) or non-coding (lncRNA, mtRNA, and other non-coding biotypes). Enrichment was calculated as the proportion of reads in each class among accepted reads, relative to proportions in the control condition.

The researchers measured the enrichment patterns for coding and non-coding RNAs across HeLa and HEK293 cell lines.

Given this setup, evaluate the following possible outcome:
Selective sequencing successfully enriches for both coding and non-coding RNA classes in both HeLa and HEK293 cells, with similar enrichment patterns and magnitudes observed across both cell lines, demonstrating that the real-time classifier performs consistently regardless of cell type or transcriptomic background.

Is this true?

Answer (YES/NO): YES